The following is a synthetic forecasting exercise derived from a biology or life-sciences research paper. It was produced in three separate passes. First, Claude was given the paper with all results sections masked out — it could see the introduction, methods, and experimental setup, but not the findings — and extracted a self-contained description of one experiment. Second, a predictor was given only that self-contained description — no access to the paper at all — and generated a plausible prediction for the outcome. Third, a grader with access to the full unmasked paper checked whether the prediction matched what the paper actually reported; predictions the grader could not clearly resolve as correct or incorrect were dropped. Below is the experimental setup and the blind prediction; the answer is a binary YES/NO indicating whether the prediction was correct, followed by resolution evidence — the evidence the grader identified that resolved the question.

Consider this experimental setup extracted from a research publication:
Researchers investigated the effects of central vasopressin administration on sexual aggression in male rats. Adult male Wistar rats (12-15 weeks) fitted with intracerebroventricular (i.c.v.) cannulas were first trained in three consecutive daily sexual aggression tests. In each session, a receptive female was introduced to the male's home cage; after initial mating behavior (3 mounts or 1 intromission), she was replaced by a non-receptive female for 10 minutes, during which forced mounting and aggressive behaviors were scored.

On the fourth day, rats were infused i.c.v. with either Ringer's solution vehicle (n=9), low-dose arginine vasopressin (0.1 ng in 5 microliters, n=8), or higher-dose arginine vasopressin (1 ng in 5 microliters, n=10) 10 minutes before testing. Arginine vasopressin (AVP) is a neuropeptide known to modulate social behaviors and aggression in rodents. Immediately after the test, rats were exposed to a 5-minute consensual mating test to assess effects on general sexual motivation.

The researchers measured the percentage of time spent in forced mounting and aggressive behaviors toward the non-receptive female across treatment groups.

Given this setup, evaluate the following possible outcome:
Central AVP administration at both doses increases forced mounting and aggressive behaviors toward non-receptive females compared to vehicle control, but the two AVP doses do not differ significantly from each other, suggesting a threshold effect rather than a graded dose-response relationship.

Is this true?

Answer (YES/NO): NO